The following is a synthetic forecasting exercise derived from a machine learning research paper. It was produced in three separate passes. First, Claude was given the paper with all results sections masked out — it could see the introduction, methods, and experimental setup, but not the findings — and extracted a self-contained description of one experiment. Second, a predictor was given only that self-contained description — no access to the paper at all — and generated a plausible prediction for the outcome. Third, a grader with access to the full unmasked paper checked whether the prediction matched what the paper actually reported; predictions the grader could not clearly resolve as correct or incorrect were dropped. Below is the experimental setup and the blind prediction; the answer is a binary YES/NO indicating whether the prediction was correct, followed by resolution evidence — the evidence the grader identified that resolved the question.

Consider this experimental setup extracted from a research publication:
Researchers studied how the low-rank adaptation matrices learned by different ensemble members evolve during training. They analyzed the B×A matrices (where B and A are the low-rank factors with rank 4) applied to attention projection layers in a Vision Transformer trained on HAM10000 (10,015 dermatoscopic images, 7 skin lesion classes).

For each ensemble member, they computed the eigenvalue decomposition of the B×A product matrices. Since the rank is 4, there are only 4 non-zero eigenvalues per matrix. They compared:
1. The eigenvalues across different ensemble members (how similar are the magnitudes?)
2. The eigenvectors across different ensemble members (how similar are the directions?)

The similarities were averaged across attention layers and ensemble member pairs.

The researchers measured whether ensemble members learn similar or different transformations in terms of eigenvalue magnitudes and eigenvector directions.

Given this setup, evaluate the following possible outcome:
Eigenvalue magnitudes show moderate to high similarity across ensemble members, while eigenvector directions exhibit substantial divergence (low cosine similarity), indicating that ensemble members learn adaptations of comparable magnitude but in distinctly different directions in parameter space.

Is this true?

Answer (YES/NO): YES